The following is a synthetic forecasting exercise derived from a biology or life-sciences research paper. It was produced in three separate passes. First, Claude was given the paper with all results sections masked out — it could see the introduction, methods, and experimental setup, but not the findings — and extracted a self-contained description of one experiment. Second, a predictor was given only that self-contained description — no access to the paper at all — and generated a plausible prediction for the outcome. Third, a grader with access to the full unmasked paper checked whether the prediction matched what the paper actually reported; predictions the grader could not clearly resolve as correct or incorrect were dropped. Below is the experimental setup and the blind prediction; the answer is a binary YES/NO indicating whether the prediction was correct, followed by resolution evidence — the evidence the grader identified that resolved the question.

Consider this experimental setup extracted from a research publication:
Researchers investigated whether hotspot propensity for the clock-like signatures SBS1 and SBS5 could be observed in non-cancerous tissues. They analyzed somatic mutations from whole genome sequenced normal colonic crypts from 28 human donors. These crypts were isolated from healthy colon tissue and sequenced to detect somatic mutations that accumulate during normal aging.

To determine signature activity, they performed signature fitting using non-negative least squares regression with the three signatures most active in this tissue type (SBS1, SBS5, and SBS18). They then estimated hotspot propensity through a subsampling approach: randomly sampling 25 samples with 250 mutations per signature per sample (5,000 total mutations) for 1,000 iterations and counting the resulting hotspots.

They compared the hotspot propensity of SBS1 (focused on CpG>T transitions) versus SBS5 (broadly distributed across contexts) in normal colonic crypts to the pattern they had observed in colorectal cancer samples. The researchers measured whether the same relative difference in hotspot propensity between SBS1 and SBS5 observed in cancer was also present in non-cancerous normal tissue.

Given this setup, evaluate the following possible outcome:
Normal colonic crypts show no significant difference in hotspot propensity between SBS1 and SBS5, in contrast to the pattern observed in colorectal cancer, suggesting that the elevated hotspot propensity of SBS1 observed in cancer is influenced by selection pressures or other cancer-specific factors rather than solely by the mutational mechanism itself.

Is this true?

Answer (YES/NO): NO